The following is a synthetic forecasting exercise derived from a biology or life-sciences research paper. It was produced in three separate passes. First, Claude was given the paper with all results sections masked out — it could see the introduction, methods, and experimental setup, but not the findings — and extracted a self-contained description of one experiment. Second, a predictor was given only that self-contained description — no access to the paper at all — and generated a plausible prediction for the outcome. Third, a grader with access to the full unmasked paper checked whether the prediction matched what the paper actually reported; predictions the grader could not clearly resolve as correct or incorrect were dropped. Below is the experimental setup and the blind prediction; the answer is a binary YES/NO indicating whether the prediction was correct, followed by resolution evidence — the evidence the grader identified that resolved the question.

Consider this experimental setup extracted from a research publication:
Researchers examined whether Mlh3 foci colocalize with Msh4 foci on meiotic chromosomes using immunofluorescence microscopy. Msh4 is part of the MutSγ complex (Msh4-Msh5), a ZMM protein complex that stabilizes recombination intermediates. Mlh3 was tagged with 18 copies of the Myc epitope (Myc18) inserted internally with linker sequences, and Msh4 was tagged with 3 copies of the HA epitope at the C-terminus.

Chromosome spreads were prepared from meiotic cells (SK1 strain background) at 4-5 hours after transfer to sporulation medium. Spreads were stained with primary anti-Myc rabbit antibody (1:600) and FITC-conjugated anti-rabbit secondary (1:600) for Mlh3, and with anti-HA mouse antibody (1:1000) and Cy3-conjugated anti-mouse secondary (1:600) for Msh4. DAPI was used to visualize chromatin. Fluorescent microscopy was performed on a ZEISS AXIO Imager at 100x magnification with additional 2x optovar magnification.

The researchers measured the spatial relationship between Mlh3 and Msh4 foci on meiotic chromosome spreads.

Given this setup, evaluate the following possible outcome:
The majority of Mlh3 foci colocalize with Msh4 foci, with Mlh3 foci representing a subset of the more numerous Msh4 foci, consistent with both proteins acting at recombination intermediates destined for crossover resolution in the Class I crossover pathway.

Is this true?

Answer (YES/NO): NO